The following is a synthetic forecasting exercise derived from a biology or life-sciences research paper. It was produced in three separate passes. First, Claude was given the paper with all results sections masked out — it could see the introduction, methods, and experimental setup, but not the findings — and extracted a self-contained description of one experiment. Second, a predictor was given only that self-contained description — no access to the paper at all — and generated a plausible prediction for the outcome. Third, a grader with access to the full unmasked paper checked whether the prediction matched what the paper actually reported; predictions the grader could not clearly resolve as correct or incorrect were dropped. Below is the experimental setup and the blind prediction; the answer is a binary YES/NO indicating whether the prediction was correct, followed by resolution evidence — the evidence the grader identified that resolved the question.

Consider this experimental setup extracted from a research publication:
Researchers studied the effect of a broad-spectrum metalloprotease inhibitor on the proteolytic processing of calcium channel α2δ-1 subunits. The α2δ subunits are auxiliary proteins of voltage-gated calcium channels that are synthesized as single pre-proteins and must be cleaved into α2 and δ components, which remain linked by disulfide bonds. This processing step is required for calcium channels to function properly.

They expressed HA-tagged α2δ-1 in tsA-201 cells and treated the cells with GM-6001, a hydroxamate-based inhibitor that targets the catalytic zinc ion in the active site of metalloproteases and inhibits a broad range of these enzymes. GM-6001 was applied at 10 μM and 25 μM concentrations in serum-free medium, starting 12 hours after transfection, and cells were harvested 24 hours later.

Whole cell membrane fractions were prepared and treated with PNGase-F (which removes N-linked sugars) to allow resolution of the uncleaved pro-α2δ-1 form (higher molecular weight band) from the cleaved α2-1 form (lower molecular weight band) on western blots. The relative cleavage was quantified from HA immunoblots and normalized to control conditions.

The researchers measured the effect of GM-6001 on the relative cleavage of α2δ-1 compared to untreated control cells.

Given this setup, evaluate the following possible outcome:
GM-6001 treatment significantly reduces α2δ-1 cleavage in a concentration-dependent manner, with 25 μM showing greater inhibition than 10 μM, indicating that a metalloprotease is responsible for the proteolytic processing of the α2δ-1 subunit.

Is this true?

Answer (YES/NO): NO